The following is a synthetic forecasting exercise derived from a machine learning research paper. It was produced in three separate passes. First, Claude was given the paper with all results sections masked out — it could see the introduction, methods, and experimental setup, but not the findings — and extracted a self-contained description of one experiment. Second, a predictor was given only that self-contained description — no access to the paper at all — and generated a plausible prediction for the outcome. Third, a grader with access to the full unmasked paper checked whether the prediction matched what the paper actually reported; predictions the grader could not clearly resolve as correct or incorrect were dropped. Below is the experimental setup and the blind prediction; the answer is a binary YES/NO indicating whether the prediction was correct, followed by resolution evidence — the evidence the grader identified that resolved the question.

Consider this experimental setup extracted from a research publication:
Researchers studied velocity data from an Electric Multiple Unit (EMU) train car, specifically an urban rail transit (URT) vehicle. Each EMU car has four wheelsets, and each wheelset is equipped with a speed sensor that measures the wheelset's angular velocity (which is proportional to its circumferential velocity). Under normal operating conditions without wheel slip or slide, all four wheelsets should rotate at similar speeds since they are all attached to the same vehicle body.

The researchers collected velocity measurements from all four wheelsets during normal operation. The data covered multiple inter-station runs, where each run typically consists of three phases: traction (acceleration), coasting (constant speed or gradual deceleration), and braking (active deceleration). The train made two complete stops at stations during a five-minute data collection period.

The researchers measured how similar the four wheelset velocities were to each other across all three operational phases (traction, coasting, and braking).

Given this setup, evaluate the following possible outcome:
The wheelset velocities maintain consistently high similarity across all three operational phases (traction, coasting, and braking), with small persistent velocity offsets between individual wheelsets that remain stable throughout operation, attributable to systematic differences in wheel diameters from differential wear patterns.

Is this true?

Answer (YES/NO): NO